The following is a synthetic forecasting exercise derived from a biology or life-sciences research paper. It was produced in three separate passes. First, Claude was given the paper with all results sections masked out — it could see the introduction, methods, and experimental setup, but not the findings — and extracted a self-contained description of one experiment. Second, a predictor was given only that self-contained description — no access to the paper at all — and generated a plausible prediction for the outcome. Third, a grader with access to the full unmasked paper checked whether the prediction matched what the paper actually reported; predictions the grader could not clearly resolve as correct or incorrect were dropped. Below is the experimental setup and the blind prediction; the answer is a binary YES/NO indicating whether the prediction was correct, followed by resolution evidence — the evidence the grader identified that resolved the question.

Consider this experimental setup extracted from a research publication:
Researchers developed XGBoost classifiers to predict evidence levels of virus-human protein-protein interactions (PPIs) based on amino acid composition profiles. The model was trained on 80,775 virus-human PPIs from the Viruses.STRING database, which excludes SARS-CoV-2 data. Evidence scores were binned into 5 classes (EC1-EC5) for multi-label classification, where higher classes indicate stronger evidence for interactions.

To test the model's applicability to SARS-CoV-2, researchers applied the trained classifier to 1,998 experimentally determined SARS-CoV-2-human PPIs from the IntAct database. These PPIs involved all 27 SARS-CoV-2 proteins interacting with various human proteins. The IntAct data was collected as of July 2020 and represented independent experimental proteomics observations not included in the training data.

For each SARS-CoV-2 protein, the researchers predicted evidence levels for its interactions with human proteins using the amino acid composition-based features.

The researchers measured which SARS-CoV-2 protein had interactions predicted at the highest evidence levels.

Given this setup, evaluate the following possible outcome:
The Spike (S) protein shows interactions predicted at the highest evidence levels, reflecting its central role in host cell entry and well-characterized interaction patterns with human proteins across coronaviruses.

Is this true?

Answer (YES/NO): NO